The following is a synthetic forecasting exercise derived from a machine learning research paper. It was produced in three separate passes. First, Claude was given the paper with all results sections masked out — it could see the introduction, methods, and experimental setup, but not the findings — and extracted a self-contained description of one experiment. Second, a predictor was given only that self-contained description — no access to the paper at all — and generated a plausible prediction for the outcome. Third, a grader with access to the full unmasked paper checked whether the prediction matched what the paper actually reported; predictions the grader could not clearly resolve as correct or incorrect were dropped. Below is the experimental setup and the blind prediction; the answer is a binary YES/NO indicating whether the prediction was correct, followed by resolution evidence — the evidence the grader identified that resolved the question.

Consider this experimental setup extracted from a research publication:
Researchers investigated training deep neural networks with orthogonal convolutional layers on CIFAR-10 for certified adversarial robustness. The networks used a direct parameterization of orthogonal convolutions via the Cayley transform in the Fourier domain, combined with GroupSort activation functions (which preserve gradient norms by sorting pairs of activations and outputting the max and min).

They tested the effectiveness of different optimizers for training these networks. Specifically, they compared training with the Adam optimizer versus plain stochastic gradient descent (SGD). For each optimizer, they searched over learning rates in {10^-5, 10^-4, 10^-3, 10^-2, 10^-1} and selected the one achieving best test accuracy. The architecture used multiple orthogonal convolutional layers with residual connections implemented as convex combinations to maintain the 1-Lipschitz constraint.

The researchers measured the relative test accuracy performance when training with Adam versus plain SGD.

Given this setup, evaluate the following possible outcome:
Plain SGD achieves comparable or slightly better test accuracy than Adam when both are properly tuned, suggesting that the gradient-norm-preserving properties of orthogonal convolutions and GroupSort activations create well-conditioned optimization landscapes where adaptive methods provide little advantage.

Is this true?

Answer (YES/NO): NO